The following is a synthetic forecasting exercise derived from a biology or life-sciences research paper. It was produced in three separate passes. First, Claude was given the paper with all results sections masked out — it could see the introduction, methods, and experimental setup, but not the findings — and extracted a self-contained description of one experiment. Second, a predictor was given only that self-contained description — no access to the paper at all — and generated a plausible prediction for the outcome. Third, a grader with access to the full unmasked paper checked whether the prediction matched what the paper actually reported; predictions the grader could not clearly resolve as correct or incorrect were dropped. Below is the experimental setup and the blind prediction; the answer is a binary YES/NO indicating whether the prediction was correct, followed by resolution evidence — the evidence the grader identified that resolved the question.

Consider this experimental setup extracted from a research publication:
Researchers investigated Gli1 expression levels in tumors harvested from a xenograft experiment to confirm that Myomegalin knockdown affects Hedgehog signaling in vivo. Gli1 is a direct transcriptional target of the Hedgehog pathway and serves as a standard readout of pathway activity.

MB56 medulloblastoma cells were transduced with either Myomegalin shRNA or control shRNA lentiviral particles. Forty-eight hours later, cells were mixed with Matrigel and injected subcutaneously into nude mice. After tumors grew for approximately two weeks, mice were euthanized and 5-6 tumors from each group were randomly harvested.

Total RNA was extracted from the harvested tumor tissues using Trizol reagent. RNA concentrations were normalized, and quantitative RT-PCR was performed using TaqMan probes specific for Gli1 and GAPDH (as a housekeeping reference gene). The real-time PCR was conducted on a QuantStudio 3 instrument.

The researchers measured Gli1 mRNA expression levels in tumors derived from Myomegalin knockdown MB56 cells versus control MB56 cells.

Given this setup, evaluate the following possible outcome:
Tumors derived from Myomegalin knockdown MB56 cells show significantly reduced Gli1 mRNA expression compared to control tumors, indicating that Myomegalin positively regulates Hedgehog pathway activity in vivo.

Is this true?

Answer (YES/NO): YES